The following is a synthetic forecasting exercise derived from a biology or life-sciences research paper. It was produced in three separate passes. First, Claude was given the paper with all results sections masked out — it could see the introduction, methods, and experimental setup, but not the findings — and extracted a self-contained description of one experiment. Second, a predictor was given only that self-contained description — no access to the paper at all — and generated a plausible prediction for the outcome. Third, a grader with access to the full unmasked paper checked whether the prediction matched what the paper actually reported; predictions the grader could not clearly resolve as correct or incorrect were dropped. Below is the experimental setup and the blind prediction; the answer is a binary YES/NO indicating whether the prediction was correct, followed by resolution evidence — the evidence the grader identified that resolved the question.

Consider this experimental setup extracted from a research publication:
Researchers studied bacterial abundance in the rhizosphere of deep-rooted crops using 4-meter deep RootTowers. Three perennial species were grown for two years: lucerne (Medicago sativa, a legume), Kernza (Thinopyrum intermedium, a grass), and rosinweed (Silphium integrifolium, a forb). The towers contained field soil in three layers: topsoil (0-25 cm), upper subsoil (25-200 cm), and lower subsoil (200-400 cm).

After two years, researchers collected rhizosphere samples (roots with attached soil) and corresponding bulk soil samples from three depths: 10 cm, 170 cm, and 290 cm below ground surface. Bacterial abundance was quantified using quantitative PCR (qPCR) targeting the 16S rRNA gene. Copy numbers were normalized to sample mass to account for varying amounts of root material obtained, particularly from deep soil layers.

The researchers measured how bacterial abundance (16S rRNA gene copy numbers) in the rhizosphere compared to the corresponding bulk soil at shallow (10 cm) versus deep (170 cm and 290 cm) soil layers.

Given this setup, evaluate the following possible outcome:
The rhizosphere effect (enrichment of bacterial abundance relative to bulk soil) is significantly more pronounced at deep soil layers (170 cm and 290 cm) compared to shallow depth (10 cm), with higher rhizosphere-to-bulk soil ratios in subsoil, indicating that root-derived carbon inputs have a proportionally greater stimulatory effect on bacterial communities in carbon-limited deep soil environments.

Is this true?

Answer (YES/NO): NO